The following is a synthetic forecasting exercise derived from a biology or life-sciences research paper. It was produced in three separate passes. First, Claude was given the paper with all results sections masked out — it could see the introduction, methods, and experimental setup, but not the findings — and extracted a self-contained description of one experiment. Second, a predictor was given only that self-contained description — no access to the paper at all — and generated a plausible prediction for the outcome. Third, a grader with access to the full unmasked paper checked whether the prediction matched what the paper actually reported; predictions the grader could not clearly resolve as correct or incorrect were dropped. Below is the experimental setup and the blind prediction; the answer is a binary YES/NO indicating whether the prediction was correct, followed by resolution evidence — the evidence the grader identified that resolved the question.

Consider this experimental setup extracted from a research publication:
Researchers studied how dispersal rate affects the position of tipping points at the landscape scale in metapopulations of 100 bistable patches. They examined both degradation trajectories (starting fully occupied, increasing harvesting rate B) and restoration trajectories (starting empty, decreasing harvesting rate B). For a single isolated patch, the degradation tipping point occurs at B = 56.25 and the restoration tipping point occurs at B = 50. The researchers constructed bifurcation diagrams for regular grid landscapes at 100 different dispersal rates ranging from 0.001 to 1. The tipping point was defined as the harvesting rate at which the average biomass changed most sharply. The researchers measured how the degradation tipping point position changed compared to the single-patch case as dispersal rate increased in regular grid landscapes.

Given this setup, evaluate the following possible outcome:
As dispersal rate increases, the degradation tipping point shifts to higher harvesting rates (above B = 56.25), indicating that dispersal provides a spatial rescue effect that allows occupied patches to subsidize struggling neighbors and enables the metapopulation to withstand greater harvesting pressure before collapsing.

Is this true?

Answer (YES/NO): NO